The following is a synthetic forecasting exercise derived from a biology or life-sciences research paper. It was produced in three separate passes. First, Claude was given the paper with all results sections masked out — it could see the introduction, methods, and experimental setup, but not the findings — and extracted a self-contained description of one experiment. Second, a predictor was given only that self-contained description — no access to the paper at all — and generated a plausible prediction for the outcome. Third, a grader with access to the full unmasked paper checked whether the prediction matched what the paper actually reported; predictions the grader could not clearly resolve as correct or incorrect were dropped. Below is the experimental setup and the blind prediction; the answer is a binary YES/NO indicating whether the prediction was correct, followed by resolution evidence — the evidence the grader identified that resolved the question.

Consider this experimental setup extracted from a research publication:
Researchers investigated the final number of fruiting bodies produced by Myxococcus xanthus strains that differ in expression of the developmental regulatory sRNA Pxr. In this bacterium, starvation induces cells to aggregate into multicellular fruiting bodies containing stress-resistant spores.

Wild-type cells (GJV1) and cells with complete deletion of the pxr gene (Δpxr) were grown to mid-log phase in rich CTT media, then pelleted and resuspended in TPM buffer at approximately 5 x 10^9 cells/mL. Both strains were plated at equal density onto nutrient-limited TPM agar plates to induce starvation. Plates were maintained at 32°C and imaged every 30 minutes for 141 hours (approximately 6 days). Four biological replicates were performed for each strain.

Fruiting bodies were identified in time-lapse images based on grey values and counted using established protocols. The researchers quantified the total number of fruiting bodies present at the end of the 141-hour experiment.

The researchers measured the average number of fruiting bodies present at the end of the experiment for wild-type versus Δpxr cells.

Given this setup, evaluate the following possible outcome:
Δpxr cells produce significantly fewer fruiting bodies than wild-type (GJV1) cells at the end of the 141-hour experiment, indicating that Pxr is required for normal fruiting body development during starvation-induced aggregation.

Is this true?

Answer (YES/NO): NO